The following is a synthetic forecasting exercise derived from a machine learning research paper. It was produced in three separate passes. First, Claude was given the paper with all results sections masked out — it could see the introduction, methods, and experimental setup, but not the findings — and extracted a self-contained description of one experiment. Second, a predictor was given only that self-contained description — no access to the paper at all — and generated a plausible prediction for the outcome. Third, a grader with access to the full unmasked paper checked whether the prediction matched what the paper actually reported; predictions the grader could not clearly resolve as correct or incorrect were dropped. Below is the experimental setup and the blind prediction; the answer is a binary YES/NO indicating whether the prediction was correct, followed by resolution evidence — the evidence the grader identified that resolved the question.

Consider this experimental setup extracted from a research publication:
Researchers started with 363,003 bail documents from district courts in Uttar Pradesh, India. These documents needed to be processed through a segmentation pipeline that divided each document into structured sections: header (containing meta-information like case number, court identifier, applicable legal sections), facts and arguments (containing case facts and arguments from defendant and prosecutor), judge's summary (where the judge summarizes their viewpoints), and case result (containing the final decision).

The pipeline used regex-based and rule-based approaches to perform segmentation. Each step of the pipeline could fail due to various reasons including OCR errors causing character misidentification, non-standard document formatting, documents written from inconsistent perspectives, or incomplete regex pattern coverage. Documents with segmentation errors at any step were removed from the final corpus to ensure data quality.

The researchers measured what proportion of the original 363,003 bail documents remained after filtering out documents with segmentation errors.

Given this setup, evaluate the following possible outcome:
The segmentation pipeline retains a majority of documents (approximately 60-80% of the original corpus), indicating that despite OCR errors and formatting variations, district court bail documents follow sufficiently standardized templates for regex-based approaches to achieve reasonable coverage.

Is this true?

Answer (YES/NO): NO